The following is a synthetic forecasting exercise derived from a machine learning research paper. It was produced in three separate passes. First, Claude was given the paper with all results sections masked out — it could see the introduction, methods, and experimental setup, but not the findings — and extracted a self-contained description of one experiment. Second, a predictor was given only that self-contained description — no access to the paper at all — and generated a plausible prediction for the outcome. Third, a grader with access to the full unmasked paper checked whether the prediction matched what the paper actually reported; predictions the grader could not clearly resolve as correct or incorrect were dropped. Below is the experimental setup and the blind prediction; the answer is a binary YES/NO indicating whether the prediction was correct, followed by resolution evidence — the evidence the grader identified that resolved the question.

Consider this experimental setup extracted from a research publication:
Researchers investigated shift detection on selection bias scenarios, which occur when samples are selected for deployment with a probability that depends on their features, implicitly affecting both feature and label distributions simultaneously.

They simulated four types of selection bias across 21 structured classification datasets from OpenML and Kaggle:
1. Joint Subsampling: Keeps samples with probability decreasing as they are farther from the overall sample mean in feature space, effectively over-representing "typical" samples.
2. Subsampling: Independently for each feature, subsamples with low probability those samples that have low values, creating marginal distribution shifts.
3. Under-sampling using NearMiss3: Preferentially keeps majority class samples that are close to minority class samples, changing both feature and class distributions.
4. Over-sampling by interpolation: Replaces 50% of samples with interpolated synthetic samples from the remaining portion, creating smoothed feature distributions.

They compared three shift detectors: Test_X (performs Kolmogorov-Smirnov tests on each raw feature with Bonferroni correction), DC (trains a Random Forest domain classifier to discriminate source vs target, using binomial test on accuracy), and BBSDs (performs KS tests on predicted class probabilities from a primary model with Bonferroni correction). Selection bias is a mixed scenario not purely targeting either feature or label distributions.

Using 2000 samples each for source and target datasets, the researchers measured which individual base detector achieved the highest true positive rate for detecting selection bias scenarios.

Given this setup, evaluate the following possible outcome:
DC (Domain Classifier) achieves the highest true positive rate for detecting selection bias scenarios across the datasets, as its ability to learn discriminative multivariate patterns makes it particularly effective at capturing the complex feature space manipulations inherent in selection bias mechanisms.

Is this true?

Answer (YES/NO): NO